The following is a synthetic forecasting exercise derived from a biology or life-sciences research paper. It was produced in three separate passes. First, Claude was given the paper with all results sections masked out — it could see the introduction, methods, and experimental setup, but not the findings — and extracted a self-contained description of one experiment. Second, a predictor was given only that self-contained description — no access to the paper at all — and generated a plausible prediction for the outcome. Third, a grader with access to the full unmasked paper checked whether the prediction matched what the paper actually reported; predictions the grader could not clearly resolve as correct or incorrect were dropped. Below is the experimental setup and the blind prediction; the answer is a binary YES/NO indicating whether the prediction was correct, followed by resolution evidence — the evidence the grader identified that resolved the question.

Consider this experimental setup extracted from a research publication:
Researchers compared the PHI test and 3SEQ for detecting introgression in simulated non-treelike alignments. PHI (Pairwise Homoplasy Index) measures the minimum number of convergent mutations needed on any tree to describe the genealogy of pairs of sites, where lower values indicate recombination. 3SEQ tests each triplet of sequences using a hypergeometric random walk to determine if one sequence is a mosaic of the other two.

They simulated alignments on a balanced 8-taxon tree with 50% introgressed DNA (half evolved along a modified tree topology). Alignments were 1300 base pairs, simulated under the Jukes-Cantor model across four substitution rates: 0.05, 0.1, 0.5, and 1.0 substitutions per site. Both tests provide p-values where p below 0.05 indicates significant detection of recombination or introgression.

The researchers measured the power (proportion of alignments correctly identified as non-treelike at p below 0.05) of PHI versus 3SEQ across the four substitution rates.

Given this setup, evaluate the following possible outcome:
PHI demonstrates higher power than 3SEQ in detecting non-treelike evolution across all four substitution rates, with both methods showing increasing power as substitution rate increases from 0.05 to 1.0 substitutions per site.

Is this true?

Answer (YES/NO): NO